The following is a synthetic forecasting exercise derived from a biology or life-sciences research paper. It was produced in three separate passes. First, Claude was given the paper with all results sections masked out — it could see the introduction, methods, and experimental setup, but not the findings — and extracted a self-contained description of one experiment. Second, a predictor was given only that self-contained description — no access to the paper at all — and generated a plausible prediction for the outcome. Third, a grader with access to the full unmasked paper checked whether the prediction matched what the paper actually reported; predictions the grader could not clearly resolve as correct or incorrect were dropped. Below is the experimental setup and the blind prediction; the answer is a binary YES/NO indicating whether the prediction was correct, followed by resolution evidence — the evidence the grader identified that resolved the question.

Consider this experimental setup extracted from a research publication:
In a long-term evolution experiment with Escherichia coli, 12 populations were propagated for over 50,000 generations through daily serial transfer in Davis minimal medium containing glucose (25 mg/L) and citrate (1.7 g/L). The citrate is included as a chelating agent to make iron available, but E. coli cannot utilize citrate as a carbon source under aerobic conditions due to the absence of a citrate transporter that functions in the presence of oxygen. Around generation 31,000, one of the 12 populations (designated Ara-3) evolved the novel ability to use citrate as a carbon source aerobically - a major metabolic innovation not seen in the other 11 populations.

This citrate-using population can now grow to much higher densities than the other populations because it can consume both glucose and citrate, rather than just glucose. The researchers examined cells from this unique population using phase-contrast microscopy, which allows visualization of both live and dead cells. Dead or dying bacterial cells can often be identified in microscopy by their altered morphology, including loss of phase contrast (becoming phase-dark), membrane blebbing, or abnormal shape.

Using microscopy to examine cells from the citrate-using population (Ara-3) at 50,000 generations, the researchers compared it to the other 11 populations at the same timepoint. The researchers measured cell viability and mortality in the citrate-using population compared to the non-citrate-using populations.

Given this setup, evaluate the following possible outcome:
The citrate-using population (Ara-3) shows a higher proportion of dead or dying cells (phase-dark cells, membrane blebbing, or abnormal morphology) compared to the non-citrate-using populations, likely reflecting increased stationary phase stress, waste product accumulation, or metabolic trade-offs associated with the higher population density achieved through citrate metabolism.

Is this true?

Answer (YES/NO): YES